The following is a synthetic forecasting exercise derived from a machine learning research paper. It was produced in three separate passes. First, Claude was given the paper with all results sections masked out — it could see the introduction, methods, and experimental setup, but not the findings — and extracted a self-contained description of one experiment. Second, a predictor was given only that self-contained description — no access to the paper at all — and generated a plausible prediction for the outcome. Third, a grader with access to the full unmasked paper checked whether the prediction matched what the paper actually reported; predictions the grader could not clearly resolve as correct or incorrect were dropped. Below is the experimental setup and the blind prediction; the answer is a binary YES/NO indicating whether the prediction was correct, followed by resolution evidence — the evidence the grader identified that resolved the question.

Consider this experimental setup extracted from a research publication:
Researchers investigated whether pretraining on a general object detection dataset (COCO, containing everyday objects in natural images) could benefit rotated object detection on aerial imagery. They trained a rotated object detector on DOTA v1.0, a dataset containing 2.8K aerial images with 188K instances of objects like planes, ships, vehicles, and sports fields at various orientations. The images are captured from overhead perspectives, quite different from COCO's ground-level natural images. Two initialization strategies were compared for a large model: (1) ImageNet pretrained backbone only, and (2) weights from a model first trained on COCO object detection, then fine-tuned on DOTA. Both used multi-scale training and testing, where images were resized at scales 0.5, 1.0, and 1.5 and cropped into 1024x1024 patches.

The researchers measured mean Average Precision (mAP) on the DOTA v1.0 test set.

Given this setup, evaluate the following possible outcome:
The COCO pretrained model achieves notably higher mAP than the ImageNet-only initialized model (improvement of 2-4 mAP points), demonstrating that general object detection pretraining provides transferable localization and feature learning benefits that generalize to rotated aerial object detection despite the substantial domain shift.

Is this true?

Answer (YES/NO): NO